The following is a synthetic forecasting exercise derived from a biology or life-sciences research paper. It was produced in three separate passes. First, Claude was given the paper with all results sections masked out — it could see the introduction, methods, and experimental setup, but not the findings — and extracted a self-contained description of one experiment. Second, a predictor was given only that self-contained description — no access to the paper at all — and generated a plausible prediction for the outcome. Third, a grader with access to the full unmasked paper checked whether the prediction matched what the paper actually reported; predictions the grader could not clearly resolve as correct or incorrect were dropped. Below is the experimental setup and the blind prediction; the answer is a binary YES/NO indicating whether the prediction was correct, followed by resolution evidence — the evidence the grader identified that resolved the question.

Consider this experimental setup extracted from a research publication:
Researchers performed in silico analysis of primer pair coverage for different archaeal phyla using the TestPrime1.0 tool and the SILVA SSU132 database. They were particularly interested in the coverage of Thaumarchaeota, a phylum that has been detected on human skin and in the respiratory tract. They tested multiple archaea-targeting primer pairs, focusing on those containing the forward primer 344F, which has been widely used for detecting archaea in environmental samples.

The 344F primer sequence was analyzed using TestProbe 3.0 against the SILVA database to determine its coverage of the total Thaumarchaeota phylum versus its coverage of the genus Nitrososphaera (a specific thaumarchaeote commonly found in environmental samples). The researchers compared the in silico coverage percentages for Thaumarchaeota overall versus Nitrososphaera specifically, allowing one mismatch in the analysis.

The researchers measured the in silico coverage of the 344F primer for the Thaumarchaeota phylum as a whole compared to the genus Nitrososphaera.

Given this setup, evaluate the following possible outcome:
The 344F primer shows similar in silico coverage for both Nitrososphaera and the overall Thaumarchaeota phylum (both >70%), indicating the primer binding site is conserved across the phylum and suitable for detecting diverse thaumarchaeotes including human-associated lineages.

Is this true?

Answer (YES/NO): NO